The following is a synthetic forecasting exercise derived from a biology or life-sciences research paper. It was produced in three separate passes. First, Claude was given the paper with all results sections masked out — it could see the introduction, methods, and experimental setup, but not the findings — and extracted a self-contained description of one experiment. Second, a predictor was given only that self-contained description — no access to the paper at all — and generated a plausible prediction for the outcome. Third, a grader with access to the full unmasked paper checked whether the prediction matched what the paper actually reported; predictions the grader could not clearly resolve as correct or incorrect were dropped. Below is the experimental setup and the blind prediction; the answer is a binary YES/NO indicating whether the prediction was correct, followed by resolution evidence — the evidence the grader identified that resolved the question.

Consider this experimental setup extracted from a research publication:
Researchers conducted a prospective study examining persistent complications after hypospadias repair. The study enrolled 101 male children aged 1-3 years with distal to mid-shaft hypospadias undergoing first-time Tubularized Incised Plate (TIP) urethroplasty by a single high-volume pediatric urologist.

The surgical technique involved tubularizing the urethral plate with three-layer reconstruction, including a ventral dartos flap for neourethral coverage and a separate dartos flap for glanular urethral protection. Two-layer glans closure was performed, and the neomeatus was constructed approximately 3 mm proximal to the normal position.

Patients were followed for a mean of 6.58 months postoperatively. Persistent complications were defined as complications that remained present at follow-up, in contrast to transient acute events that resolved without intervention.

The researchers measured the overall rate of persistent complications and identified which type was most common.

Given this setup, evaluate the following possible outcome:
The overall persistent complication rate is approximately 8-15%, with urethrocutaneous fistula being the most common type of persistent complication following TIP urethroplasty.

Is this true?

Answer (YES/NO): NO